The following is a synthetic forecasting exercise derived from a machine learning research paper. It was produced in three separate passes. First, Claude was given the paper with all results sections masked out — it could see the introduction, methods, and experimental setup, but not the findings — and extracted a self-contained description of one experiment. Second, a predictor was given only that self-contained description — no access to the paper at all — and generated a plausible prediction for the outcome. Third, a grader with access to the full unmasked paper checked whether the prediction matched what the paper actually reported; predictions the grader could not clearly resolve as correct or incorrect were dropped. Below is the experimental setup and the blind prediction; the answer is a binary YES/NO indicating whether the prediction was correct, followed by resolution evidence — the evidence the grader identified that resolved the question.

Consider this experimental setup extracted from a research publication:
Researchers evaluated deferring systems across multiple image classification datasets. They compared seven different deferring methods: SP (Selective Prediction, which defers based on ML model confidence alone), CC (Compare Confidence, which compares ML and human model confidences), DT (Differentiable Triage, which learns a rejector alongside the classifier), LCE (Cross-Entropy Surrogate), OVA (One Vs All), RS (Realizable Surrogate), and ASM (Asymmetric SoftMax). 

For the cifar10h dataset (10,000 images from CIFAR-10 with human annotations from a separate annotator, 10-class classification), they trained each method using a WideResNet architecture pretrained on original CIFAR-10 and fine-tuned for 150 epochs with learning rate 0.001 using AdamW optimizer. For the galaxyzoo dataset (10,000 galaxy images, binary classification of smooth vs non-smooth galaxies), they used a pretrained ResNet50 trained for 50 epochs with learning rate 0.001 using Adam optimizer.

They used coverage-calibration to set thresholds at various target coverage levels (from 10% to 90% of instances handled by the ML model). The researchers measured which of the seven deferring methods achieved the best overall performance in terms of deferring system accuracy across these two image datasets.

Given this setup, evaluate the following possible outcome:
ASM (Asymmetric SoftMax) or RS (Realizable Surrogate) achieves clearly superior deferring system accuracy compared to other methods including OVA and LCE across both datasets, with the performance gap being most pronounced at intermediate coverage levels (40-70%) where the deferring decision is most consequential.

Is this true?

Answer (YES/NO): NO